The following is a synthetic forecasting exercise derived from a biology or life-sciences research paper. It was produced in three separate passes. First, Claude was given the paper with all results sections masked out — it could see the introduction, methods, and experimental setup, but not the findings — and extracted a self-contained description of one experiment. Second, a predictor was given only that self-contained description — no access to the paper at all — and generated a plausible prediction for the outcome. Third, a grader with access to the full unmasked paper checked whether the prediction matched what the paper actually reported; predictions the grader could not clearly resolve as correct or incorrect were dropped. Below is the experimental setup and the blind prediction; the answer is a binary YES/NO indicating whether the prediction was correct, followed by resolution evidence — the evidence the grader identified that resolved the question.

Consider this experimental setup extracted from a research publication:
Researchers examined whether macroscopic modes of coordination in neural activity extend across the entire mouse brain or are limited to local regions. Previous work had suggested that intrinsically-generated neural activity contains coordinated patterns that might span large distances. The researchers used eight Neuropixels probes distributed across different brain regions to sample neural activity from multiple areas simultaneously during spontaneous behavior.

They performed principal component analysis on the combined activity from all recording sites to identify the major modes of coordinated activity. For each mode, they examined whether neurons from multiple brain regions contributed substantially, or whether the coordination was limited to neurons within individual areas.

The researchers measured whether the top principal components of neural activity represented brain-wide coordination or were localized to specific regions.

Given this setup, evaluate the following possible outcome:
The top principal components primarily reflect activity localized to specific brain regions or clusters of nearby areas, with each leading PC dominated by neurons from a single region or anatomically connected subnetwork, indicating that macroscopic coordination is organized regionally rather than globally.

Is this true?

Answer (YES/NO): NO